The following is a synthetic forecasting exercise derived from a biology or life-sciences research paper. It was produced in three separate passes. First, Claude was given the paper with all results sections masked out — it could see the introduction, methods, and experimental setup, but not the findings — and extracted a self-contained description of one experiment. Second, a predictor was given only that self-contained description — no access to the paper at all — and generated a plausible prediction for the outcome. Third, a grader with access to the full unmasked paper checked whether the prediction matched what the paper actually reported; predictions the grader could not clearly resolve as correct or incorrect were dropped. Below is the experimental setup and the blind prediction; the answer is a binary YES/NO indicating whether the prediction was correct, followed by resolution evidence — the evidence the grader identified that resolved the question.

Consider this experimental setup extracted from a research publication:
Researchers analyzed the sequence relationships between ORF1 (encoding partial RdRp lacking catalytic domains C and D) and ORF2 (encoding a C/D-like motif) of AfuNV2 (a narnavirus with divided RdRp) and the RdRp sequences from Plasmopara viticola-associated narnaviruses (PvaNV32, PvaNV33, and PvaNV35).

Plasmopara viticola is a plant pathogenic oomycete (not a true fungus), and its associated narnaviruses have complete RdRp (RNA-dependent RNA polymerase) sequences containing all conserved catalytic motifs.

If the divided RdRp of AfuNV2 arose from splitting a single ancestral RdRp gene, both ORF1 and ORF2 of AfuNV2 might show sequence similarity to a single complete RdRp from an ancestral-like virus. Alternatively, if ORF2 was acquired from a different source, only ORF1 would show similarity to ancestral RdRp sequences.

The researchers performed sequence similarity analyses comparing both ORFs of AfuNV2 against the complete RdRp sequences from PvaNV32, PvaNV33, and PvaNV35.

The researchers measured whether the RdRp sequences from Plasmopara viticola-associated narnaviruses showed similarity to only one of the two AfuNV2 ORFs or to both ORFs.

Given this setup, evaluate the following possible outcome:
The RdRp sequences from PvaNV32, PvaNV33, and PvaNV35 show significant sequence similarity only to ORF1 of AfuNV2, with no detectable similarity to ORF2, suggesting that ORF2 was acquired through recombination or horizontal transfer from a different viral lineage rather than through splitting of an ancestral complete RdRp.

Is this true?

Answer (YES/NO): NO